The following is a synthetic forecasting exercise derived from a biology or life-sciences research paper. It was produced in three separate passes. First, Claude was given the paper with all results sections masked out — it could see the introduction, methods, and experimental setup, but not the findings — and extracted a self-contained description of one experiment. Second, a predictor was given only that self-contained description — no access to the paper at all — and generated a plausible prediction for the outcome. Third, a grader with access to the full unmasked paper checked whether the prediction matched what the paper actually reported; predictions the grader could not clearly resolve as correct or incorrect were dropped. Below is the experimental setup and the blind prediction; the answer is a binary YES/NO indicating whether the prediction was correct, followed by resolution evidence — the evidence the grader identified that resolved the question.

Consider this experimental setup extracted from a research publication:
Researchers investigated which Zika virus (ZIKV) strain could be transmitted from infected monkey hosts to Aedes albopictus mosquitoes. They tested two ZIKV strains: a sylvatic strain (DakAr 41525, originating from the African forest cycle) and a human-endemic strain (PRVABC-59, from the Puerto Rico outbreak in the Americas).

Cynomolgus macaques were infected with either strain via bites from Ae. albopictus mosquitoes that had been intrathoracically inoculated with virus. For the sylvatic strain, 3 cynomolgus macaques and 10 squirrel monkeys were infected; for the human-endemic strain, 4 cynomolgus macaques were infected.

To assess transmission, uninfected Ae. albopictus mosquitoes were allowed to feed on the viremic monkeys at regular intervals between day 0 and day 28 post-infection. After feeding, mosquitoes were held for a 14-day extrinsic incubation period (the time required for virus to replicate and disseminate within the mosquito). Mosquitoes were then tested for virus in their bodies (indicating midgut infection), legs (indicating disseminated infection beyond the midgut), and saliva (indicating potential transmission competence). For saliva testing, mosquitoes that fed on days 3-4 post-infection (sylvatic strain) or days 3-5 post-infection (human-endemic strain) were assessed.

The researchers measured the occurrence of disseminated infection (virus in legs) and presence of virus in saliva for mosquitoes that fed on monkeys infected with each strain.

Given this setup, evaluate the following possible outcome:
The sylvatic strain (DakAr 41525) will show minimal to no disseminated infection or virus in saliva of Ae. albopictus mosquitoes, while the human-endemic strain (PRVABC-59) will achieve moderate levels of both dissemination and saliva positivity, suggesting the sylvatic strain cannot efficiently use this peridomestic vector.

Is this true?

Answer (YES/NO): NO